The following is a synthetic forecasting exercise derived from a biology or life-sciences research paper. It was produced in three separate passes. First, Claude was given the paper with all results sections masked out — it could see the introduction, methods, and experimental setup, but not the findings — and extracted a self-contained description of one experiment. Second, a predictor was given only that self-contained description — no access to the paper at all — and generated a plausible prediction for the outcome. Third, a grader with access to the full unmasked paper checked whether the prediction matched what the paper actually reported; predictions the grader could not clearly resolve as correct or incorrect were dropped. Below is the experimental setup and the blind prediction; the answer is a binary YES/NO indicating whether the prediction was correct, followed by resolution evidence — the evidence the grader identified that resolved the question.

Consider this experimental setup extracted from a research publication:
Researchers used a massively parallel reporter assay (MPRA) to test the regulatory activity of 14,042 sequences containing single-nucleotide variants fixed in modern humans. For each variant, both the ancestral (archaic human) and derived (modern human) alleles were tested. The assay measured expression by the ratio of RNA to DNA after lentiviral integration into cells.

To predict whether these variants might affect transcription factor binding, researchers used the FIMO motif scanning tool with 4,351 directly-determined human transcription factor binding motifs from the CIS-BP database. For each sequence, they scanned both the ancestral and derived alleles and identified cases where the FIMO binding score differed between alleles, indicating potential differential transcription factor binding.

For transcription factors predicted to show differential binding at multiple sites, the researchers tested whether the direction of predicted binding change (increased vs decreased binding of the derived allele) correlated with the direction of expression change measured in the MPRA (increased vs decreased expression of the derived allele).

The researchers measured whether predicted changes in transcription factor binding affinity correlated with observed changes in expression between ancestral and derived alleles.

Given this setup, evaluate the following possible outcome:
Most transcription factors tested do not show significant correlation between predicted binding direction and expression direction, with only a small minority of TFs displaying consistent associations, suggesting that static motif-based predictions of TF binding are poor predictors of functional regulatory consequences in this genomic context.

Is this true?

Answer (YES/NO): NO